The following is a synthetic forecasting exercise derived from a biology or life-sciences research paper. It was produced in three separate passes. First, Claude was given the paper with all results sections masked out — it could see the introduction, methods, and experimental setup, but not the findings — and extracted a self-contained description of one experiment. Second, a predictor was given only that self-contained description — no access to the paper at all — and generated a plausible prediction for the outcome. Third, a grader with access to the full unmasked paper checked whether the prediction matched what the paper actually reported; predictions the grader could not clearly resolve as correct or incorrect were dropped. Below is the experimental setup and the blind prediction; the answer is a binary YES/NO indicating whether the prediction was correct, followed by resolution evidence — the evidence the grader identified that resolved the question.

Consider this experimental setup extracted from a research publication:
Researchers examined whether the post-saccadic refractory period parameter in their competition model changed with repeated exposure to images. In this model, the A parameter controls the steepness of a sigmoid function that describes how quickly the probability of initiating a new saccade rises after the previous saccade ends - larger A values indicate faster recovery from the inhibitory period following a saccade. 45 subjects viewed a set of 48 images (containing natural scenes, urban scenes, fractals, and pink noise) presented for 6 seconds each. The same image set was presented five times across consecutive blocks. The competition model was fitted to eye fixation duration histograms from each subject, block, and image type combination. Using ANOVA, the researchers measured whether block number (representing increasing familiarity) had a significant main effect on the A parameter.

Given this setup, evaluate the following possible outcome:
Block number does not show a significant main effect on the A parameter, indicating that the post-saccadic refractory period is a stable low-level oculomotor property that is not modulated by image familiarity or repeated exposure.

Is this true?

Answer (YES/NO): NO